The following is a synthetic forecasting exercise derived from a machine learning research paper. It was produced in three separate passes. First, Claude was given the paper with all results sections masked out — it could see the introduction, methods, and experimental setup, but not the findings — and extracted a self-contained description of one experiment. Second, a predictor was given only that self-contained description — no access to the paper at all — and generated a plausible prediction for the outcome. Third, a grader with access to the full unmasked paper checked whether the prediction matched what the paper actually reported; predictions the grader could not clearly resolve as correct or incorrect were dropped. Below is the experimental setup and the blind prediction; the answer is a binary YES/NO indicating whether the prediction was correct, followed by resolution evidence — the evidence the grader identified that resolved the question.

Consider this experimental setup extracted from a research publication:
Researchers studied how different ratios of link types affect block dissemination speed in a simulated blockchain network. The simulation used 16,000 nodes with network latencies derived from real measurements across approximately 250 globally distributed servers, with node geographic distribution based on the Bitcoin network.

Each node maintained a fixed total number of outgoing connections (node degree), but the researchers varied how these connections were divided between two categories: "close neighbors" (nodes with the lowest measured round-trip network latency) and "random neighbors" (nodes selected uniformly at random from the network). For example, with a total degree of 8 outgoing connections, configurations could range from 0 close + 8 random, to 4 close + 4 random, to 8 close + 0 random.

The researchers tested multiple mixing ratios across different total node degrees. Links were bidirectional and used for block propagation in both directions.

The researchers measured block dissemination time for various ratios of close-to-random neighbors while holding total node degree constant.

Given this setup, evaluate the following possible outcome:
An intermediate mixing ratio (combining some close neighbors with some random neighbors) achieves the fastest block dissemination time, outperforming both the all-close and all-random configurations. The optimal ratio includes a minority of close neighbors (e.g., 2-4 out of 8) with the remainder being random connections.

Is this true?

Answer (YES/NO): NO